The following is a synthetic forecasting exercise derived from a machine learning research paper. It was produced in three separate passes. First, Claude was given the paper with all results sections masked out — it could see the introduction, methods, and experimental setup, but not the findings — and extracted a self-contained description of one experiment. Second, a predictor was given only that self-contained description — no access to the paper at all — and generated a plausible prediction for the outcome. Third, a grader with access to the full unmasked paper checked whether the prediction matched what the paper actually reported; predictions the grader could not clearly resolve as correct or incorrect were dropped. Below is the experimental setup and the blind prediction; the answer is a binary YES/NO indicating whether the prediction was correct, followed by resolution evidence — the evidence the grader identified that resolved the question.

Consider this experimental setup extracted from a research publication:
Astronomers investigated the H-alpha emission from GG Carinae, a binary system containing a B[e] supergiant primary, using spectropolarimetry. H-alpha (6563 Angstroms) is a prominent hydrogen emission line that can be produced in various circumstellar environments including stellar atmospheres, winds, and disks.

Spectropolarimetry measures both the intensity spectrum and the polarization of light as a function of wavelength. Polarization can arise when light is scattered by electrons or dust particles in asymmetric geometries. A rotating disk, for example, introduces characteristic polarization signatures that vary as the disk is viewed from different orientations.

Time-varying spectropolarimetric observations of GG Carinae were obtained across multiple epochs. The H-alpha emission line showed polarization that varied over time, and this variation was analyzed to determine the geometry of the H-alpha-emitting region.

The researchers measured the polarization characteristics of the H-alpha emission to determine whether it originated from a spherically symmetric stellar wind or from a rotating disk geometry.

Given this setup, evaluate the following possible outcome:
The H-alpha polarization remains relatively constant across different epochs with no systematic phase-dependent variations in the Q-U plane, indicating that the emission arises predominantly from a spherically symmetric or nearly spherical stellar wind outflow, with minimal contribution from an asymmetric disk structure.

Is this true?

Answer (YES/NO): NO